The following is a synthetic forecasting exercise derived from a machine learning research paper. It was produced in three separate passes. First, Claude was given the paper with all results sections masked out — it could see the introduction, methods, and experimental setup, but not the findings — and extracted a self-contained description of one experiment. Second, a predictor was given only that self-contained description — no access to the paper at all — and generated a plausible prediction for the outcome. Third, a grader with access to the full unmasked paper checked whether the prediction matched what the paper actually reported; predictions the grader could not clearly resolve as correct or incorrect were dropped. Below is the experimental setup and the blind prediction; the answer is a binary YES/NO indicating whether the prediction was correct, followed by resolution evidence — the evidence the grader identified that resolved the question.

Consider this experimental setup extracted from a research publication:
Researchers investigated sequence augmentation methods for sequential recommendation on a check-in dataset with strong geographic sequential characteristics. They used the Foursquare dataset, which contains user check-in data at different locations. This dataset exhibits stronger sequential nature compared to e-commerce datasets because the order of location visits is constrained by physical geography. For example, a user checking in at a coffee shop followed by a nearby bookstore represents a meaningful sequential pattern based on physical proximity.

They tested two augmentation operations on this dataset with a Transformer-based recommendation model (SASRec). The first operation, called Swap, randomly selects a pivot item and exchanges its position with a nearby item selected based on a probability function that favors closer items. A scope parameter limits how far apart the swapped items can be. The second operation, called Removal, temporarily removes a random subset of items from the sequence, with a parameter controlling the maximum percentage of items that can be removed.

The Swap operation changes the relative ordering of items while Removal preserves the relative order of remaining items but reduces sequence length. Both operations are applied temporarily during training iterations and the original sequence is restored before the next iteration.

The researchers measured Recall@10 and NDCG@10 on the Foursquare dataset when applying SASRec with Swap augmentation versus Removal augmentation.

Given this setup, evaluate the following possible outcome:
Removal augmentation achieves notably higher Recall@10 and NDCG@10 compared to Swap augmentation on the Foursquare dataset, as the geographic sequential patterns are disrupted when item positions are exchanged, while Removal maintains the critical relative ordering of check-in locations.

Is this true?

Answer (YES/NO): YES